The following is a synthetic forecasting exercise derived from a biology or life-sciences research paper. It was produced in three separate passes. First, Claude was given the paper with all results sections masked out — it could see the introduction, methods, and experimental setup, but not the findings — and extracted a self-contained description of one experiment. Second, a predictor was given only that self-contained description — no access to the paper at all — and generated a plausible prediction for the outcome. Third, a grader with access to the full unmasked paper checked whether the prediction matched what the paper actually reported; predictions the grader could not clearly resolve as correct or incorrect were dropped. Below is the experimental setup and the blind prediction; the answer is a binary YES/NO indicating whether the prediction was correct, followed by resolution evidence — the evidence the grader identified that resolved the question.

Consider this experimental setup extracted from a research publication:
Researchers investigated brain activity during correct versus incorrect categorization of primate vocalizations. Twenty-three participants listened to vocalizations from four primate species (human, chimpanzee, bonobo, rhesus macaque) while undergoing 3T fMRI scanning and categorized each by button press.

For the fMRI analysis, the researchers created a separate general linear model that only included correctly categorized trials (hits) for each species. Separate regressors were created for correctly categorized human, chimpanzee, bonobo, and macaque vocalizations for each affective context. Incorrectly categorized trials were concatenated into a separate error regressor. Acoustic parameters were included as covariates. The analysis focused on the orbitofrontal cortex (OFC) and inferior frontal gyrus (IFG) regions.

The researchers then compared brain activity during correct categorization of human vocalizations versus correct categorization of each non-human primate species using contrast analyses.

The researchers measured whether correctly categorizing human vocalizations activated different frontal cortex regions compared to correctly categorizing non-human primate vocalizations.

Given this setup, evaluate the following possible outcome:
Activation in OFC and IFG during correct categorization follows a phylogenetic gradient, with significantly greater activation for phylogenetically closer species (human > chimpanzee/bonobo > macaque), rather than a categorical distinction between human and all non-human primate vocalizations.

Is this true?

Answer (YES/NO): NO